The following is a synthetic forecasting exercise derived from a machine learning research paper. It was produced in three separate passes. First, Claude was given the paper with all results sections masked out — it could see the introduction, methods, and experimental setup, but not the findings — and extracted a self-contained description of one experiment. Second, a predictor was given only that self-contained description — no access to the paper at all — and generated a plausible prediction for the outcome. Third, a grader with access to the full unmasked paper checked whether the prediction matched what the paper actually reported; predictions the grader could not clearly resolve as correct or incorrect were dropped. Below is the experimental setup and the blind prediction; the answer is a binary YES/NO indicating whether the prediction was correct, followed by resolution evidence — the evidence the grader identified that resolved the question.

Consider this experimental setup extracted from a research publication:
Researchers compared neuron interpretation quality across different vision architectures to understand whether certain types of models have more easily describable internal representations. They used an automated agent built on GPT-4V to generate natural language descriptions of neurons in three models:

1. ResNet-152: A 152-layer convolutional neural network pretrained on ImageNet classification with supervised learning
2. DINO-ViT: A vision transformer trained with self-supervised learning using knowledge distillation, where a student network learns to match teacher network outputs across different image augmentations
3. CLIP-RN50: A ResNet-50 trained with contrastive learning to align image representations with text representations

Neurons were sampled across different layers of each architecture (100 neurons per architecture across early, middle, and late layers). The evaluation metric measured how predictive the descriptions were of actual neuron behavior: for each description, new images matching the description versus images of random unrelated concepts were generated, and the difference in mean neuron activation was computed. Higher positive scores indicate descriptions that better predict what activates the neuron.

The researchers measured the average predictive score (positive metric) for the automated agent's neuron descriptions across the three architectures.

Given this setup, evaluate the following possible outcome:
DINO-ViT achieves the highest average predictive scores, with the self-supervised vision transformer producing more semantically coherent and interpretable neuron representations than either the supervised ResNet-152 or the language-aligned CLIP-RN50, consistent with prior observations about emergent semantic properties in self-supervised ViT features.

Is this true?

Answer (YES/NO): NO